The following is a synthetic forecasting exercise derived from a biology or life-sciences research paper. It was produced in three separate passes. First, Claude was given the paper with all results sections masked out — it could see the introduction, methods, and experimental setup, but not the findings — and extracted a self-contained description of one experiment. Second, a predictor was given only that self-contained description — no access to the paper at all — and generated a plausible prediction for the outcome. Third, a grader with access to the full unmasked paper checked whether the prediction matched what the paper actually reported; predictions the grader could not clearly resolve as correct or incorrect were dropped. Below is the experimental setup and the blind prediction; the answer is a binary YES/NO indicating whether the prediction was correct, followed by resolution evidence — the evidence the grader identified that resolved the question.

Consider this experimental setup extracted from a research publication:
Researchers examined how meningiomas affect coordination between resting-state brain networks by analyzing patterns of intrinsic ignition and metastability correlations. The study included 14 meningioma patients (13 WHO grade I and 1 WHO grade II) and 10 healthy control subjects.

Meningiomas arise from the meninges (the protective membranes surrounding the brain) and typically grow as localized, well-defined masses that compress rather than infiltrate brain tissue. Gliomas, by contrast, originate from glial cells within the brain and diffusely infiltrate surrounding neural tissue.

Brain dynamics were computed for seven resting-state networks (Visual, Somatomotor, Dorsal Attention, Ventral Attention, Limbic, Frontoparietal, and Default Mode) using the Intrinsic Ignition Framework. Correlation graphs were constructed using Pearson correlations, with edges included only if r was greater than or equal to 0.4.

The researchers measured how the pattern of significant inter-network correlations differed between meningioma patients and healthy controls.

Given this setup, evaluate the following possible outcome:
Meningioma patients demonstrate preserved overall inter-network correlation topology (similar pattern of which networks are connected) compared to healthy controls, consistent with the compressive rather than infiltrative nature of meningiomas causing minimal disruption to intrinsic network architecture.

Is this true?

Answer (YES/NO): YES